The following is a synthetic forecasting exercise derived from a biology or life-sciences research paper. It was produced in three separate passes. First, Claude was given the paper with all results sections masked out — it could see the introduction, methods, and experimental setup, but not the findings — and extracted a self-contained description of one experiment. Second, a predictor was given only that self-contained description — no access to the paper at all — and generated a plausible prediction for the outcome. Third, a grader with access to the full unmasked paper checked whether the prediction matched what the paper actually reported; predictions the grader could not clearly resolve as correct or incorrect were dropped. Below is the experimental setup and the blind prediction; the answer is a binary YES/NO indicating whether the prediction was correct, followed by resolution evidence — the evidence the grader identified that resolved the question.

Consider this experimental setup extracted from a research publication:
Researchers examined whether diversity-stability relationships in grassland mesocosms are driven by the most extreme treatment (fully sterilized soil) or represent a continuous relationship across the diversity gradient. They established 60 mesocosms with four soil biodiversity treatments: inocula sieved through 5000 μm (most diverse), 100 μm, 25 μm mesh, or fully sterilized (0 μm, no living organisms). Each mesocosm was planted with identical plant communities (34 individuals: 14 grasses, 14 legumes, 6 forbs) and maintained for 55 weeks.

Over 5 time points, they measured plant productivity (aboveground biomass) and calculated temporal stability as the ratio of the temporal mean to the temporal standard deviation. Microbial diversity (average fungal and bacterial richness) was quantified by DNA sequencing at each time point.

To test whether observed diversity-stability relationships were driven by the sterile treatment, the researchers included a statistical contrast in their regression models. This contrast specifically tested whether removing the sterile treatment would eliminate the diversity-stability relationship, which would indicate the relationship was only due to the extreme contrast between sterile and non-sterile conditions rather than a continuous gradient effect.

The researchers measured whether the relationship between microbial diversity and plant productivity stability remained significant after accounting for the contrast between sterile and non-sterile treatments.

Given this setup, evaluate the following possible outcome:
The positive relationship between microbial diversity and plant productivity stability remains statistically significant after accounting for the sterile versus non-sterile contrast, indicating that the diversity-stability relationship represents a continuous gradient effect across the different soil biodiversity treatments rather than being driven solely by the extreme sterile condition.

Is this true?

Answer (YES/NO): YES